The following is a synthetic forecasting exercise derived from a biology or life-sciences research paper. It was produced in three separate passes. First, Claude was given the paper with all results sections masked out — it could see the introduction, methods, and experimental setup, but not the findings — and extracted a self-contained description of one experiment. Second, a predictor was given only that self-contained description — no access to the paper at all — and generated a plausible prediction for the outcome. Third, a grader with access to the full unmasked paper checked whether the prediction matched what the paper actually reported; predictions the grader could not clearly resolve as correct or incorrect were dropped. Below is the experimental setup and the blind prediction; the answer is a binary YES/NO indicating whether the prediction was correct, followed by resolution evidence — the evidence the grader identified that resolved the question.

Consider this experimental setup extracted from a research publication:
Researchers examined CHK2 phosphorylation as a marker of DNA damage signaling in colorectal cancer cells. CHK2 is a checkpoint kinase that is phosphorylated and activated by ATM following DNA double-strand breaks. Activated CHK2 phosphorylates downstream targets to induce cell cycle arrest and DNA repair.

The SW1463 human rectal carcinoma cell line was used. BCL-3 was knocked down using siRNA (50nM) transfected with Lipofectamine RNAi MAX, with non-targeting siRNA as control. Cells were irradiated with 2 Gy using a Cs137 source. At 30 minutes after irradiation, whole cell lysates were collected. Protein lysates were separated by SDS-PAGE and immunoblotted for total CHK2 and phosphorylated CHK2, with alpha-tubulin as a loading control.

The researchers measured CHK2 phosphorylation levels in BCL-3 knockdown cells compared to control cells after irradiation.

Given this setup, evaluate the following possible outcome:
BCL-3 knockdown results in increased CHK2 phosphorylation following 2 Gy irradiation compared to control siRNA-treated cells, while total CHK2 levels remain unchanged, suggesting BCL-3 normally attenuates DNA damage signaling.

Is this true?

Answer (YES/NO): YES